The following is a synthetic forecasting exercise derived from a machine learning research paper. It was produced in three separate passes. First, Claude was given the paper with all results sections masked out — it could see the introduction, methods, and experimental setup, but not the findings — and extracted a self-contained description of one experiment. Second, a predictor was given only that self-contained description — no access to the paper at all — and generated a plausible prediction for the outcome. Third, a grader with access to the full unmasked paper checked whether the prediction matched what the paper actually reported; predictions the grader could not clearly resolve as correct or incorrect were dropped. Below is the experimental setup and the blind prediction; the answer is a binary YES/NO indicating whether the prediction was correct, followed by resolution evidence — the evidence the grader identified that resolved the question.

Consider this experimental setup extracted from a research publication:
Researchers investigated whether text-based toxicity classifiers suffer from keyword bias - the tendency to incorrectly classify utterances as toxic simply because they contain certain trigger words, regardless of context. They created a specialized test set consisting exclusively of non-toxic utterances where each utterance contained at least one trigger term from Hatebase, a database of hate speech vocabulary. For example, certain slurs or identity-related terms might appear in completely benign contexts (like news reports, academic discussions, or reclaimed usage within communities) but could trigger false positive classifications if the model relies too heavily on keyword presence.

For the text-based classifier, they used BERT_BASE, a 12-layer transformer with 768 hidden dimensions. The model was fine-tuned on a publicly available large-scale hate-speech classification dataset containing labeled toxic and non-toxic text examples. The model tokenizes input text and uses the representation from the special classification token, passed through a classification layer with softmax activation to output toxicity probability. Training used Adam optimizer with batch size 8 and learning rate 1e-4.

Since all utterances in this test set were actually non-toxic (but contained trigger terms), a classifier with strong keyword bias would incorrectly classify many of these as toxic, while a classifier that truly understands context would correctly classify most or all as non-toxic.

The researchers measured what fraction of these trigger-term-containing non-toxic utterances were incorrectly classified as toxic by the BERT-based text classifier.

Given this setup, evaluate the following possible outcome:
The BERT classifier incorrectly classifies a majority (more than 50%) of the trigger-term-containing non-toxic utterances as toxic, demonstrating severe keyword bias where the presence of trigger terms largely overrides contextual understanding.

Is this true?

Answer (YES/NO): YES